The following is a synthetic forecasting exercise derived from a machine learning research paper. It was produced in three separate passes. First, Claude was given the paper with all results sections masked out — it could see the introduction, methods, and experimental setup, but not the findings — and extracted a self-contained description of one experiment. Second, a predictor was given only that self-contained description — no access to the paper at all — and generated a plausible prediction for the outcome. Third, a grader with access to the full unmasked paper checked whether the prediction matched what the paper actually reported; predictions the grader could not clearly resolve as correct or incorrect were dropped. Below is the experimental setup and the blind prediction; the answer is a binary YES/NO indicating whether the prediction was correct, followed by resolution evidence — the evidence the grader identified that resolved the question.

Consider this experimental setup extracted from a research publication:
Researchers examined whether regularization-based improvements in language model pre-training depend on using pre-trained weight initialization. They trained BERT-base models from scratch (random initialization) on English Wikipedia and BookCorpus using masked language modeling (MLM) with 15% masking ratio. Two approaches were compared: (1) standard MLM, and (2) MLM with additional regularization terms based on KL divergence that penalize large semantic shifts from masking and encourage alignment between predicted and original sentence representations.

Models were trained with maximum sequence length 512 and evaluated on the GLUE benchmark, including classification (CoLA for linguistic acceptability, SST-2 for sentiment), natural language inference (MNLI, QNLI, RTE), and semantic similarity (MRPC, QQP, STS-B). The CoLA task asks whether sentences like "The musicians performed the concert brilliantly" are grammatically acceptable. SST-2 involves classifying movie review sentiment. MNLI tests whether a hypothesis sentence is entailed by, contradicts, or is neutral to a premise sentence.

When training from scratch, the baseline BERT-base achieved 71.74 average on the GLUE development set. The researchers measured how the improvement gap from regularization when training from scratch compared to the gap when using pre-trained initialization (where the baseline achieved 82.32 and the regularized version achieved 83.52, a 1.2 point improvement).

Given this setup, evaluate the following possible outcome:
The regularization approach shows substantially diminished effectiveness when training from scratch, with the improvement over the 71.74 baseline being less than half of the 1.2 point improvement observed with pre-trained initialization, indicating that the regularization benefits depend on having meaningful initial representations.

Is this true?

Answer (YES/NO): NO